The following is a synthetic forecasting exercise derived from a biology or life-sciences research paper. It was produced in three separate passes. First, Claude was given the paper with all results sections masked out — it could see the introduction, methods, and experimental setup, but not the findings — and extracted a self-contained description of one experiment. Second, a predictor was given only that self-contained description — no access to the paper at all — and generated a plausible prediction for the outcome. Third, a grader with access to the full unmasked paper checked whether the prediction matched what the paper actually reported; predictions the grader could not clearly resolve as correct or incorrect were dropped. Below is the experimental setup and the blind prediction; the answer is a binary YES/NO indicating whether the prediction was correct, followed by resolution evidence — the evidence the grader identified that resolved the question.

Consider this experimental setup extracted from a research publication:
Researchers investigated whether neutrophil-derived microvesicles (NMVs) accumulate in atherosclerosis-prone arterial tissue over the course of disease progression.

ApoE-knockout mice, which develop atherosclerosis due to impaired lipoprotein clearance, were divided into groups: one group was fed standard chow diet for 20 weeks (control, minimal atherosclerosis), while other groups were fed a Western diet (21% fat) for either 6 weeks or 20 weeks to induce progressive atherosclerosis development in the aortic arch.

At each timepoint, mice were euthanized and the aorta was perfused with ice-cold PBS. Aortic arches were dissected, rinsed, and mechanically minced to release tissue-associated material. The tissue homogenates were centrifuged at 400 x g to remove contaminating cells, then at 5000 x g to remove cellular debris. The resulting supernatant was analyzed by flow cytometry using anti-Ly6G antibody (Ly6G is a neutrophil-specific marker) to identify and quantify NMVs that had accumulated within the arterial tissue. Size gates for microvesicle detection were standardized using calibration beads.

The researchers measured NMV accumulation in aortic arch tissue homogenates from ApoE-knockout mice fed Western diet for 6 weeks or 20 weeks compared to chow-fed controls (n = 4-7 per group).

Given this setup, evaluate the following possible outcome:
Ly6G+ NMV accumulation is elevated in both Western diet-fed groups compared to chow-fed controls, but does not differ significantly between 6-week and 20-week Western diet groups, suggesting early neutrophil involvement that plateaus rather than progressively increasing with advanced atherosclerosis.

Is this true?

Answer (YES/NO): NO